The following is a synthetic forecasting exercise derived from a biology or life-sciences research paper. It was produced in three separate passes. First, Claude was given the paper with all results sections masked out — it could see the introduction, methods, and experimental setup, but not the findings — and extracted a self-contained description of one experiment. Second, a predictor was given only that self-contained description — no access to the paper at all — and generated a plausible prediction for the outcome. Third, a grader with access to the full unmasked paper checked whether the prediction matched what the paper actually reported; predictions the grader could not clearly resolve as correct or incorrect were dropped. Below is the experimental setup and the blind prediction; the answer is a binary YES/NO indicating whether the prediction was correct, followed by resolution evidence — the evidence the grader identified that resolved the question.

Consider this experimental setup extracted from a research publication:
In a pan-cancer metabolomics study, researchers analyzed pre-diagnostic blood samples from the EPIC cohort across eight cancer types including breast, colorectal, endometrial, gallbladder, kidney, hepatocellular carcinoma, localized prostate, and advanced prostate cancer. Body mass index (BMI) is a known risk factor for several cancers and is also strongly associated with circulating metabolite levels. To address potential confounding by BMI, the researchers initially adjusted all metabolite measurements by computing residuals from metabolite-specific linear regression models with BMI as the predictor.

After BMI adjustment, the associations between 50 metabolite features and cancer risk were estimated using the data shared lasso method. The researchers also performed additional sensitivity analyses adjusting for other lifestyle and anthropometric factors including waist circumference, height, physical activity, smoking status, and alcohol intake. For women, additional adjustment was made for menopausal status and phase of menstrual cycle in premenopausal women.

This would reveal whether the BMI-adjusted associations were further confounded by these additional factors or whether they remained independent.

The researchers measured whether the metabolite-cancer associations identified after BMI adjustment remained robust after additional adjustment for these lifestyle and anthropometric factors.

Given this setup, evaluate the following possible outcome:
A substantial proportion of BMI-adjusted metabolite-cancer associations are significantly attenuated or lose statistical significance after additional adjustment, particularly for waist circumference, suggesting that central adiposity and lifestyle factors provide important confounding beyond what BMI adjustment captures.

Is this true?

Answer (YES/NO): NO